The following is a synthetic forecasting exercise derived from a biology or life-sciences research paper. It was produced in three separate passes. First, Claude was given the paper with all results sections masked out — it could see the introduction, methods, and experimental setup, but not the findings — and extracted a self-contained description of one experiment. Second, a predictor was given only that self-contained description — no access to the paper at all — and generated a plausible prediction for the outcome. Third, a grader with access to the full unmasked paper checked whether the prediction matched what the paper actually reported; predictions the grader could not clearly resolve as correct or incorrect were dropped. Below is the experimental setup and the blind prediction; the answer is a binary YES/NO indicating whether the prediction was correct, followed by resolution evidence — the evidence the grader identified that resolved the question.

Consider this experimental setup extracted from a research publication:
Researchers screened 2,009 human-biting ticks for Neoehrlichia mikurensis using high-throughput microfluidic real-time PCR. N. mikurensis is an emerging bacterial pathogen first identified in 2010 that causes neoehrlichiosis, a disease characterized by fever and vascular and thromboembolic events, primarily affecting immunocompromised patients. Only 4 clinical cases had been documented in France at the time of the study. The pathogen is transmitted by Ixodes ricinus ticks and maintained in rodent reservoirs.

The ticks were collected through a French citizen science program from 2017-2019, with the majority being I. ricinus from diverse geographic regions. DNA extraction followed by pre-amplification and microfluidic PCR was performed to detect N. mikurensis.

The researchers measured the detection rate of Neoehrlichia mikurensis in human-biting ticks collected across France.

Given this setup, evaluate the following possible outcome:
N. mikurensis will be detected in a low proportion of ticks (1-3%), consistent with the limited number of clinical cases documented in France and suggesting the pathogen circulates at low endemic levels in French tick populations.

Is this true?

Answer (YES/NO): YES